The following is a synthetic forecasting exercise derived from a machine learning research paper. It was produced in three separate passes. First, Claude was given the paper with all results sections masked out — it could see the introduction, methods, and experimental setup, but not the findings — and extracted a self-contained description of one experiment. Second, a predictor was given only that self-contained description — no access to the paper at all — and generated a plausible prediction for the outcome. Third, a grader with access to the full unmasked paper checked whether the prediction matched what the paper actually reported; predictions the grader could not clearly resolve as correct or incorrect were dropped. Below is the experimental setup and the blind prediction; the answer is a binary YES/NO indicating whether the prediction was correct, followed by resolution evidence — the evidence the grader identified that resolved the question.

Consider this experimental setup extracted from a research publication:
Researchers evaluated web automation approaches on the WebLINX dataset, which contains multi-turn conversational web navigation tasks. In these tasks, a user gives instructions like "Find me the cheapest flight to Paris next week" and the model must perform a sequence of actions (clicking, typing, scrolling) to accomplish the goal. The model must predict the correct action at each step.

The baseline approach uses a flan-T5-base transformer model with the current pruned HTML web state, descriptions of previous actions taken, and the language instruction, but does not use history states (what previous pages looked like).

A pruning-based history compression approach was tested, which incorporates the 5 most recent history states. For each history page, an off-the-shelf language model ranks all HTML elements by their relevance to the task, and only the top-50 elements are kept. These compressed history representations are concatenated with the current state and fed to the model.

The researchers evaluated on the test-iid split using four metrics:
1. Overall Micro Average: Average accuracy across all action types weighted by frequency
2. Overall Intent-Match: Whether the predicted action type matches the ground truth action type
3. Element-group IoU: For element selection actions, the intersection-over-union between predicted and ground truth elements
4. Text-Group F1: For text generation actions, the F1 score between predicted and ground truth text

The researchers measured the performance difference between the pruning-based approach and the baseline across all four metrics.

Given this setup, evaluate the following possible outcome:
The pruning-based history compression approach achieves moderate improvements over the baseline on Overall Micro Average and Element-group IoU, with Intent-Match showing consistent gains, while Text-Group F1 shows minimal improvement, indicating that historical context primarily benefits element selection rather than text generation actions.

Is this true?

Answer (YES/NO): NO